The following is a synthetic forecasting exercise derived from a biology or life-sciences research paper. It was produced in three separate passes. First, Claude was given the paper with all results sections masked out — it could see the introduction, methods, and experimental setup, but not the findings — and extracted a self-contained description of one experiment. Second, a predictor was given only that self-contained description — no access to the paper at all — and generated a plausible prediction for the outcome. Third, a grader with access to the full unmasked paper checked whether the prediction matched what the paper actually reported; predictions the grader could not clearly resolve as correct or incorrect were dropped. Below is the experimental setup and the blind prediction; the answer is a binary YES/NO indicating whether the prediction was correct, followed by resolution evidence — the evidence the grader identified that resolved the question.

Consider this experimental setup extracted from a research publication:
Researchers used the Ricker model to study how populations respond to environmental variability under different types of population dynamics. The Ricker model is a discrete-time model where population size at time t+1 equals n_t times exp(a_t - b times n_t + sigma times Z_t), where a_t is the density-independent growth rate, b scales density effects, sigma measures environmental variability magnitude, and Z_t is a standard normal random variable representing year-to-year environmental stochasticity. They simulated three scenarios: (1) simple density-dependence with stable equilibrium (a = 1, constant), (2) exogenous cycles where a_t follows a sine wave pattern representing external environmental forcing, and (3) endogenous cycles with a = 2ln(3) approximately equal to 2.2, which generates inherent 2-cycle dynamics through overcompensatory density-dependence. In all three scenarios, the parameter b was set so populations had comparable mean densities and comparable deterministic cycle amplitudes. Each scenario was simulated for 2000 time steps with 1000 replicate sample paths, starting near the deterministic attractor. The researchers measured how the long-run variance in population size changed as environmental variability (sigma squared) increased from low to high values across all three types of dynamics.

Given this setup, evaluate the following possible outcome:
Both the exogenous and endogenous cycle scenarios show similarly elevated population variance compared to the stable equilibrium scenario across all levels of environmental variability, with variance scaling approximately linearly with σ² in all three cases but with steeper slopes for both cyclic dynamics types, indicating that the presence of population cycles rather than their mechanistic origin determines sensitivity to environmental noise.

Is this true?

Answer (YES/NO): NO